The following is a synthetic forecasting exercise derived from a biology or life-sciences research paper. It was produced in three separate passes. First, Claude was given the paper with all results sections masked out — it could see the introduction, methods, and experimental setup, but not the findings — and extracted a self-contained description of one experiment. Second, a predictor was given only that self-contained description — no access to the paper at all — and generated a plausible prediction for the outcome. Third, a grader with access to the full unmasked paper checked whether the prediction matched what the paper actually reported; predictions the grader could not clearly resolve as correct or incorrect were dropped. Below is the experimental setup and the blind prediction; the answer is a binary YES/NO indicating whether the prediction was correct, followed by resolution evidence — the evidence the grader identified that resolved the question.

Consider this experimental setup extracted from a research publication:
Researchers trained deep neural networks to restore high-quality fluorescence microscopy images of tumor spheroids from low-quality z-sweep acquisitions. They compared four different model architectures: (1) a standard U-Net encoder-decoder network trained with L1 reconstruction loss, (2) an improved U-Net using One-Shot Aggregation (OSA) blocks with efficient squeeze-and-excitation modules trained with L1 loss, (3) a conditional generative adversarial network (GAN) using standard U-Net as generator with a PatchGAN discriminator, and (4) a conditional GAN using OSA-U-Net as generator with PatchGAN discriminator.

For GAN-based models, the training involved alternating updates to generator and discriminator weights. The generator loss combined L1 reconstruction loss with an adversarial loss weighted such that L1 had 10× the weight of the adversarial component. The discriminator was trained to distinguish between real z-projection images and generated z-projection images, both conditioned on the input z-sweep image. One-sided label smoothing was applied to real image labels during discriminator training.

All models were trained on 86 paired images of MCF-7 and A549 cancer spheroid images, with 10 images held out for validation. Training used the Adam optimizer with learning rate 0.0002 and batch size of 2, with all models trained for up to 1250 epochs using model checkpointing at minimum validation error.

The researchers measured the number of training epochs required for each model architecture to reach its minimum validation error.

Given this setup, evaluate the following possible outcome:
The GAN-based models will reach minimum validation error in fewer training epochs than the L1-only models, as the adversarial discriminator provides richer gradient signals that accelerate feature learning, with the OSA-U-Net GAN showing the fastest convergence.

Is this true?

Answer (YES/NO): NO